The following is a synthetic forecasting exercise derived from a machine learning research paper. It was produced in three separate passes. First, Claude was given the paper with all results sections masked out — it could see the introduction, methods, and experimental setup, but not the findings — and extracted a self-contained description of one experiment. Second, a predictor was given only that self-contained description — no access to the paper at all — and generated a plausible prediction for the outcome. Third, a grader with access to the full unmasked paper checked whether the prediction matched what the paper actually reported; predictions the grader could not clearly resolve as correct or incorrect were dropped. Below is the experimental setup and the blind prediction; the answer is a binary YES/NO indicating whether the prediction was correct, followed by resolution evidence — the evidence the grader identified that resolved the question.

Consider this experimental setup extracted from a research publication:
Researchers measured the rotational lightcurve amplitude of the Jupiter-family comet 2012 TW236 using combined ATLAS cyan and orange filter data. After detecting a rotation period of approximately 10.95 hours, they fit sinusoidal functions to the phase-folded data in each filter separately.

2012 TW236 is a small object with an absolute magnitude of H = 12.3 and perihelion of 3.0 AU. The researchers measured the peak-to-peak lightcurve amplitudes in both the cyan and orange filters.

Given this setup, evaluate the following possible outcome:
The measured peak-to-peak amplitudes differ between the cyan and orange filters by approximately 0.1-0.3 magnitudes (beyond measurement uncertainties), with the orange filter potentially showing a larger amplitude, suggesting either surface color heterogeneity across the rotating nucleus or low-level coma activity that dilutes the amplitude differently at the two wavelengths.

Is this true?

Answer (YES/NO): NO